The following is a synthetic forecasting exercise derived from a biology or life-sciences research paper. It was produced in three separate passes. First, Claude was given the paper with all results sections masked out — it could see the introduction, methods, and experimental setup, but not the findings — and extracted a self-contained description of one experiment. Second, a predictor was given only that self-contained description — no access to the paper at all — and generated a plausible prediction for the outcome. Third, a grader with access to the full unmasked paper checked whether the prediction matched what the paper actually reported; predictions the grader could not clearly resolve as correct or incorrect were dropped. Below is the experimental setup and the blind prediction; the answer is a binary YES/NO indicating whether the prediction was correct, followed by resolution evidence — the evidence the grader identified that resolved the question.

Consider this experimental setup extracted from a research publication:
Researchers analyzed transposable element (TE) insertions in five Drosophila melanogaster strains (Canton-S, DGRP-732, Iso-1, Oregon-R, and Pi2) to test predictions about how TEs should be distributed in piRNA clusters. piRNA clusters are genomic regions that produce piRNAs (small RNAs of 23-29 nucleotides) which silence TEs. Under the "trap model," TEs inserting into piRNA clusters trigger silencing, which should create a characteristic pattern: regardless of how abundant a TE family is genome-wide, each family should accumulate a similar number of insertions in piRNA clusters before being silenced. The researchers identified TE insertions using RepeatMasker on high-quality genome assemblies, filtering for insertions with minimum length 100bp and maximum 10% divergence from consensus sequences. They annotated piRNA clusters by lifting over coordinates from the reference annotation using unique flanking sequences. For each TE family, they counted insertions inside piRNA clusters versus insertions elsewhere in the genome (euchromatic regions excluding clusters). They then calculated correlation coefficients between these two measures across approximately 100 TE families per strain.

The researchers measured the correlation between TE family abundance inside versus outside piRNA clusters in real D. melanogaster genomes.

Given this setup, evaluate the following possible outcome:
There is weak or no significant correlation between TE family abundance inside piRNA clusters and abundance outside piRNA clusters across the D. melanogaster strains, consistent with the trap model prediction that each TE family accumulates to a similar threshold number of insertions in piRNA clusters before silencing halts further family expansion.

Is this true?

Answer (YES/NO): NO